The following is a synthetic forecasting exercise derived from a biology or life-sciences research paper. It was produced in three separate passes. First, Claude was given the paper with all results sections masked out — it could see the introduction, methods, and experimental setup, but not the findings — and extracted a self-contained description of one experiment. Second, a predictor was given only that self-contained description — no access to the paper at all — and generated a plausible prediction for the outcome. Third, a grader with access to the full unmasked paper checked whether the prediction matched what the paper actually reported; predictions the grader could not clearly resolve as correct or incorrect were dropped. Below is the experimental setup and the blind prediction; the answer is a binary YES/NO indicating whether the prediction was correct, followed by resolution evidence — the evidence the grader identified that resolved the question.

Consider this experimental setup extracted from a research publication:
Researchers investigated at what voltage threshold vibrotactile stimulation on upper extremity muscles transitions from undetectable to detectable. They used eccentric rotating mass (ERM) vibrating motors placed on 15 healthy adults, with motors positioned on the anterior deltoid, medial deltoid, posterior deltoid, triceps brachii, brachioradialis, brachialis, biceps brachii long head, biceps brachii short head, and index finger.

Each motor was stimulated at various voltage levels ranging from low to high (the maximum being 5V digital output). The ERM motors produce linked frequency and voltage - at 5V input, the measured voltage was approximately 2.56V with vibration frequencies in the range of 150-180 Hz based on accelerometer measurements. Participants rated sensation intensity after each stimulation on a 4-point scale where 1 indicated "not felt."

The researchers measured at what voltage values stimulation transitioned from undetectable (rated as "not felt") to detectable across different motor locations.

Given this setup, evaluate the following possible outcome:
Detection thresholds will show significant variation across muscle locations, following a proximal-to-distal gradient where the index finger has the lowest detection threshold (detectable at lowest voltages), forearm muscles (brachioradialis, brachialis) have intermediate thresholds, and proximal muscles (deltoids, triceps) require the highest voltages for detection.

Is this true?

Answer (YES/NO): NO